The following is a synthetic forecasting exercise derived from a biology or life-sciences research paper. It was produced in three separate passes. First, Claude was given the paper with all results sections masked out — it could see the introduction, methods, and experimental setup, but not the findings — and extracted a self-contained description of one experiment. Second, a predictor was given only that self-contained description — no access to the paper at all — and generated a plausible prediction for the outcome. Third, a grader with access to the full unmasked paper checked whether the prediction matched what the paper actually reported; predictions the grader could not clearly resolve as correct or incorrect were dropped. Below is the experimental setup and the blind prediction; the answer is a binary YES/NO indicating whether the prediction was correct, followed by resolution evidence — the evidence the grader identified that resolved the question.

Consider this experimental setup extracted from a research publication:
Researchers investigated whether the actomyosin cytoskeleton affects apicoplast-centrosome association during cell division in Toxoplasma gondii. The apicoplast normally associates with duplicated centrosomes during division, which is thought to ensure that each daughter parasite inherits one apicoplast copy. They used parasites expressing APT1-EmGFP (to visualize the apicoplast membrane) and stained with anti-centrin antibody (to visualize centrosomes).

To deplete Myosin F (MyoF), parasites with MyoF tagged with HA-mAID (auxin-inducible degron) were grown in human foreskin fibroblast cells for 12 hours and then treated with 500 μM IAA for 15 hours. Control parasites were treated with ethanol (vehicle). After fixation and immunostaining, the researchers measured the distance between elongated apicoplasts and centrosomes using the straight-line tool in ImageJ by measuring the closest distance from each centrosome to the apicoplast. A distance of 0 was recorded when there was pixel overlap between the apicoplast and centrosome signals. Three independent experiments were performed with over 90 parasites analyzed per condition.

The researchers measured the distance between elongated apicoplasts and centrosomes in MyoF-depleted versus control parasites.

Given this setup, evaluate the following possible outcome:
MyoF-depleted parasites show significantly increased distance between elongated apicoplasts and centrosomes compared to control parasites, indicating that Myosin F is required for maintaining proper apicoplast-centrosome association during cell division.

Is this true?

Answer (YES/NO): YES